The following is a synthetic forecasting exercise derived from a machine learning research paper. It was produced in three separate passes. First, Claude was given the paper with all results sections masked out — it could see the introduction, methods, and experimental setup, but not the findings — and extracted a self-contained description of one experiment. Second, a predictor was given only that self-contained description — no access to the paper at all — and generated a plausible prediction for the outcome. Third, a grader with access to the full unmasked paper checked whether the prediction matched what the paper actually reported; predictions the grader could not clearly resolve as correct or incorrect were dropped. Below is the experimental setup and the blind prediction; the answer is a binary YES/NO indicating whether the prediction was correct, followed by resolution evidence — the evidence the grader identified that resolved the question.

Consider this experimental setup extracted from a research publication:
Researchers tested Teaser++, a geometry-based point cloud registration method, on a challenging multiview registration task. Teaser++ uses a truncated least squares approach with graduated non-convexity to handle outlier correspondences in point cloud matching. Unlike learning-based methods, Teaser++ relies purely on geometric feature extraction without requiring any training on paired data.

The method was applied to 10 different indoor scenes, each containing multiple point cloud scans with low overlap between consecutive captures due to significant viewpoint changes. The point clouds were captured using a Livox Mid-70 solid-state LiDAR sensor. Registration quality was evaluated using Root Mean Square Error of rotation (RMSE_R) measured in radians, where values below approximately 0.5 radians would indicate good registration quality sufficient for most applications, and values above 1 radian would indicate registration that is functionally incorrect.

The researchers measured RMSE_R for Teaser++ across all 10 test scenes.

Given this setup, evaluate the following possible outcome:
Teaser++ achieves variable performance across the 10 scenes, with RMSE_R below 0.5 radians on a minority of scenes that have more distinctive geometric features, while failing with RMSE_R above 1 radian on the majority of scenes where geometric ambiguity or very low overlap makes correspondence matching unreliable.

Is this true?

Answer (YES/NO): NO